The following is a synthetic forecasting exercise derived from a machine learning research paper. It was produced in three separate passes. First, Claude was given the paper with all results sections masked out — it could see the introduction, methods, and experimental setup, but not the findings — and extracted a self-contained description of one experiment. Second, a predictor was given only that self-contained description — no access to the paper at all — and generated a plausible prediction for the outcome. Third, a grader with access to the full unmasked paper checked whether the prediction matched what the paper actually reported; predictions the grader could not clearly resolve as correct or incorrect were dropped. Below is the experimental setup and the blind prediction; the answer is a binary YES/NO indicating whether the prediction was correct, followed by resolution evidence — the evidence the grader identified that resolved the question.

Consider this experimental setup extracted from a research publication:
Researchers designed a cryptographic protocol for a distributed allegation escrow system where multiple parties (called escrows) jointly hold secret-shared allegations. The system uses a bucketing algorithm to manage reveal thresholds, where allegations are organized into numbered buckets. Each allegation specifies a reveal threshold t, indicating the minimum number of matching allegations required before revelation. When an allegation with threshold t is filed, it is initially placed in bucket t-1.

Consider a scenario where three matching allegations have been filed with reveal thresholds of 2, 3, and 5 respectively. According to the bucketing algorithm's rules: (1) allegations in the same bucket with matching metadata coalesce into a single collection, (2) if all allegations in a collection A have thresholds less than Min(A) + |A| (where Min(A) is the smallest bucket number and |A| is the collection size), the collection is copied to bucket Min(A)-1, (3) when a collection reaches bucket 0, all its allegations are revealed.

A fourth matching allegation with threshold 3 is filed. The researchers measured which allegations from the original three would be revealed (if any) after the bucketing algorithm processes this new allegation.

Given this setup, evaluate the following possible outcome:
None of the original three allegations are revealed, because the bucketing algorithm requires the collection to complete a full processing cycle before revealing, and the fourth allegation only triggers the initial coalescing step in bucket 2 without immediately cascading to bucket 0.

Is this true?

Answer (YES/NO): NO